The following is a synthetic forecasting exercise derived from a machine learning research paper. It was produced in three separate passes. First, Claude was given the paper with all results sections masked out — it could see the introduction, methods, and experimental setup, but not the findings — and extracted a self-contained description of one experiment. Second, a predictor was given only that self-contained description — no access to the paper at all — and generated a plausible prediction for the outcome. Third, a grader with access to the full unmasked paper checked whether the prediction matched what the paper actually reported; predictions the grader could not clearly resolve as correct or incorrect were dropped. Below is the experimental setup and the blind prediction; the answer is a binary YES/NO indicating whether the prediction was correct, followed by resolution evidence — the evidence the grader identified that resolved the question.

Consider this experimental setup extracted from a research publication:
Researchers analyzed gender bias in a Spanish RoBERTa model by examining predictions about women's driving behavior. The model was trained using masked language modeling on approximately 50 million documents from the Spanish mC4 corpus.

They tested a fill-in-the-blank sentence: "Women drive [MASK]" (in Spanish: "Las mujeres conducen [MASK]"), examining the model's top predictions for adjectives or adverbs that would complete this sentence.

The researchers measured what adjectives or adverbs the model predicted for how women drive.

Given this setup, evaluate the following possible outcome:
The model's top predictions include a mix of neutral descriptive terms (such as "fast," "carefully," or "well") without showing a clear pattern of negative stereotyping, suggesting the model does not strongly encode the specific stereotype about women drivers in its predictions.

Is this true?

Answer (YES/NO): YES